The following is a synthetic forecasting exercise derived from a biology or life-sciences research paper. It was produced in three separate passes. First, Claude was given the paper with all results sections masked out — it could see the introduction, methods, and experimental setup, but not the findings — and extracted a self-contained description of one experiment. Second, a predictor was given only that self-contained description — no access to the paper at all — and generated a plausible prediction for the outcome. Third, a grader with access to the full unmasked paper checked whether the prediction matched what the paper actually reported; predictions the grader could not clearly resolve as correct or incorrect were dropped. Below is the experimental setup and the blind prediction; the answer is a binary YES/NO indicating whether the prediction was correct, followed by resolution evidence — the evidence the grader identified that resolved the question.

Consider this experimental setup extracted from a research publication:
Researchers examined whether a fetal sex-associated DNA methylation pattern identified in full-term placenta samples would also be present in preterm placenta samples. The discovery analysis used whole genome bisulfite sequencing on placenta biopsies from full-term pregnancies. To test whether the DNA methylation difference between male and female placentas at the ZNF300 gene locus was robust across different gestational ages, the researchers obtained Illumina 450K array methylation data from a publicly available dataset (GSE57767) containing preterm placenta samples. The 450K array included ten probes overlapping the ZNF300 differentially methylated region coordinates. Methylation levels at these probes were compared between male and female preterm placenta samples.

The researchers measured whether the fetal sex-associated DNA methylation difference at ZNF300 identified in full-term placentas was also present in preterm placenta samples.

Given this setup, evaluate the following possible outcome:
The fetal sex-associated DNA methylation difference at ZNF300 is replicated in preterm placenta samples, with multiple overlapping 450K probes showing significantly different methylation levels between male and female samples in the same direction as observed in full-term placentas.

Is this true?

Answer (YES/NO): YES